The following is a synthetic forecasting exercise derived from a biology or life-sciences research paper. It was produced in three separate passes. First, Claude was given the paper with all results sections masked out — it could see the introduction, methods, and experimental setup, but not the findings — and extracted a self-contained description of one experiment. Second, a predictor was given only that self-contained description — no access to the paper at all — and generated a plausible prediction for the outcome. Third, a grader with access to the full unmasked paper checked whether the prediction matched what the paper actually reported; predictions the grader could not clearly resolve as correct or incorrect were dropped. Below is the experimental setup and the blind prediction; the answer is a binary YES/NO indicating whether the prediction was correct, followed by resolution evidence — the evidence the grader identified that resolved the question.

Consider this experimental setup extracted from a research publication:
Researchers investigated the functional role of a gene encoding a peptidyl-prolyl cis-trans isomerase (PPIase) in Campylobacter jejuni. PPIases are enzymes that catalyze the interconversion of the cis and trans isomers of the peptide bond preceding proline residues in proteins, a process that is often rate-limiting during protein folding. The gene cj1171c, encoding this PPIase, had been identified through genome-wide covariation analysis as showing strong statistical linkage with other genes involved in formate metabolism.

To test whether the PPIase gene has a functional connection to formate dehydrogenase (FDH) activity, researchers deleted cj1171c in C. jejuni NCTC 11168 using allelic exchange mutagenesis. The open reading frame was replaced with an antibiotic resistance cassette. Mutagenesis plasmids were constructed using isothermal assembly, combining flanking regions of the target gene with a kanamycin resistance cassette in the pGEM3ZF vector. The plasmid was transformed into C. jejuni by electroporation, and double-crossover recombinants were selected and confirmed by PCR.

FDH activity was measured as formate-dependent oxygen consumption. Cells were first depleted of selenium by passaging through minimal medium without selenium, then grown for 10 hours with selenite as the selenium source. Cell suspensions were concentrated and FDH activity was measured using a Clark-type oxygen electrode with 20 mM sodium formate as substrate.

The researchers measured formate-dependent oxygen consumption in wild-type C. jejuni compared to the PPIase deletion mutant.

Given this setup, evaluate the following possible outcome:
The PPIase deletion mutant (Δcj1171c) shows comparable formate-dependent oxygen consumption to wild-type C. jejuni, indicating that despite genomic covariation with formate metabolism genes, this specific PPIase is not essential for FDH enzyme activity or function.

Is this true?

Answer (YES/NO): YES